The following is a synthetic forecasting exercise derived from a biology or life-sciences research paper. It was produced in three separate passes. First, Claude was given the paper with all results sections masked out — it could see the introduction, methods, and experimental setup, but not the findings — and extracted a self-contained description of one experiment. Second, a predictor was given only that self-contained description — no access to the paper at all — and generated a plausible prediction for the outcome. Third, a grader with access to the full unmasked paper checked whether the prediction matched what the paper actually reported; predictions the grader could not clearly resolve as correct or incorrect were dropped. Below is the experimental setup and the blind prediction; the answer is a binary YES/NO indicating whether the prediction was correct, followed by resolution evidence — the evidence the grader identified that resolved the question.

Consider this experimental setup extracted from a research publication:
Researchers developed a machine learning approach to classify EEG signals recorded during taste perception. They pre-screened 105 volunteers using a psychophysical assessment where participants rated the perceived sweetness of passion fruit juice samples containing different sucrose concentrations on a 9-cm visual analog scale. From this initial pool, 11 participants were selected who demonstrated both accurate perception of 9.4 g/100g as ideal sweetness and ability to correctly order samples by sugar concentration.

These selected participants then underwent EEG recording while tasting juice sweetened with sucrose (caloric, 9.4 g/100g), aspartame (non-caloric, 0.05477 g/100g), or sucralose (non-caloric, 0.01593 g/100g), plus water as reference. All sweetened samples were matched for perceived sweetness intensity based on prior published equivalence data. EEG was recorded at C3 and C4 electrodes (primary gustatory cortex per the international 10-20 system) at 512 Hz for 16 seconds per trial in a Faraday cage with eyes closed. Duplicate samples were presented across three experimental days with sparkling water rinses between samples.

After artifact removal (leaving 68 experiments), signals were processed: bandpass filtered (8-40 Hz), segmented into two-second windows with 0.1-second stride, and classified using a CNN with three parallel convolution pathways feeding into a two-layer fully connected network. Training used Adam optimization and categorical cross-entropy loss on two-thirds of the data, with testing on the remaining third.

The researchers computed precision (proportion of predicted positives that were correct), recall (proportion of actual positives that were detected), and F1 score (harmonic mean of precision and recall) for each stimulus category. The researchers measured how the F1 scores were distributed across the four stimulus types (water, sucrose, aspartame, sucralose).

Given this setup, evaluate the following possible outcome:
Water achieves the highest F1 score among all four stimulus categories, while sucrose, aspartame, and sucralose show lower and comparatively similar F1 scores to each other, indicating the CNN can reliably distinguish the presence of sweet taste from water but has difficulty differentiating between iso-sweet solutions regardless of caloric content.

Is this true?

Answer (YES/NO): NO